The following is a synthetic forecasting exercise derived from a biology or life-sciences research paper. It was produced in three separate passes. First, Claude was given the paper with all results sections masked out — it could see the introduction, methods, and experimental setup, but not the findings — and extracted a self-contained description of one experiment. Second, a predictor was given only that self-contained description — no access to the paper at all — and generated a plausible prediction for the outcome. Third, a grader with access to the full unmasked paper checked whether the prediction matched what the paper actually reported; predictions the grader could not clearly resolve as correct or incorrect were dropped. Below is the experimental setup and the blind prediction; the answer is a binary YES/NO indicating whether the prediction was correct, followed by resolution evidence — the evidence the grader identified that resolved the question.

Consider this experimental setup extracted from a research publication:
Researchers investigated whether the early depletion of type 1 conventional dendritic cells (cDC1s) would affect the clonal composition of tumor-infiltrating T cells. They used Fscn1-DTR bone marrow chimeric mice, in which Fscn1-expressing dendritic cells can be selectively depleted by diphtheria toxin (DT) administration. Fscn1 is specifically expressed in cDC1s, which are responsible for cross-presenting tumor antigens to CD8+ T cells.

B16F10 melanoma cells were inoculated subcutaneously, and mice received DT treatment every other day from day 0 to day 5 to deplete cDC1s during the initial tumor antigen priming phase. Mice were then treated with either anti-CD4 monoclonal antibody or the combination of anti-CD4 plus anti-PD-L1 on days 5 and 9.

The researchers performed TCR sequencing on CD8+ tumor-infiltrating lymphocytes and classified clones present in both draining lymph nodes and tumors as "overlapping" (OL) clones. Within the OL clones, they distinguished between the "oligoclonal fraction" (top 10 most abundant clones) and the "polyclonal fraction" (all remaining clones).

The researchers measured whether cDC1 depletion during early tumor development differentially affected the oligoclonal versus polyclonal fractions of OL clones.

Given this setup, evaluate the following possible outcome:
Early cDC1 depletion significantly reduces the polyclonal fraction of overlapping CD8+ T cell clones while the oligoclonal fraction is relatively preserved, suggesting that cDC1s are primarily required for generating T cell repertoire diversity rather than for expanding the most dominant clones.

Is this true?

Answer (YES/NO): YES